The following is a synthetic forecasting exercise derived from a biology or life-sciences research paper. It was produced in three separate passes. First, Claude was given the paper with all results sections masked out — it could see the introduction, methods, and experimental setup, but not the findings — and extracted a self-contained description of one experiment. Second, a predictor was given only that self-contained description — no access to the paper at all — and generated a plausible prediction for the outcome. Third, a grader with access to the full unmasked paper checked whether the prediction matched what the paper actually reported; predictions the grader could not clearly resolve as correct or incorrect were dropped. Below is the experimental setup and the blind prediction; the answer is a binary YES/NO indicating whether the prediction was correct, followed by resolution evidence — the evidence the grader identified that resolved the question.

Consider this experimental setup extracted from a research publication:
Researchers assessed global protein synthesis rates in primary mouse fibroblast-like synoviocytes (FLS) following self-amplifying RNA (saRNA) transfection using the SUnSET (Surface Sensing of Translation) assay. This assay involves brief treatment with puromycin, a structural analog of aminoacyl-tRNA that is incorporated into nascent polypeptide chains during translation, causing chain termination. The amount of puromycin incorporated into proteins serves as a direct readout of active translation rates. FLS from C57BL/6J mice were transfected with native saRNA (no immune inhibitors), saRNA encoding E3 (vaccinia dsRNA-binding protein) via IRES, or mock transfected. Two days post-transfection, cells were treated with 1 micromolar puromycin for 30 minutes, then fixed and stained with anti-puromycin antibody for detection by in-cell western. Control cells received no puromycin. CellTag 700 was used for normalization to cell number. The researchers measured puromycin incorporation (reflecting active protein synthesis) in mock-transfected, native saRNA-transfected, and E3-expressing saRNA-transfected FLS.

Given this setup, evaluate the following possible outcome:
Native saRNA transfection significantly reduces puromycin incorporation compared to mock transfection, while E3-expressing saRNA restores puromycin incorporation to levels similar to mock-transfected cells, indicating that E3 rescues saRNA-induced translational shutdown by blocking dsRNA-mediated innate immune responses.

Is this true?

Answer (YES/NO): NO